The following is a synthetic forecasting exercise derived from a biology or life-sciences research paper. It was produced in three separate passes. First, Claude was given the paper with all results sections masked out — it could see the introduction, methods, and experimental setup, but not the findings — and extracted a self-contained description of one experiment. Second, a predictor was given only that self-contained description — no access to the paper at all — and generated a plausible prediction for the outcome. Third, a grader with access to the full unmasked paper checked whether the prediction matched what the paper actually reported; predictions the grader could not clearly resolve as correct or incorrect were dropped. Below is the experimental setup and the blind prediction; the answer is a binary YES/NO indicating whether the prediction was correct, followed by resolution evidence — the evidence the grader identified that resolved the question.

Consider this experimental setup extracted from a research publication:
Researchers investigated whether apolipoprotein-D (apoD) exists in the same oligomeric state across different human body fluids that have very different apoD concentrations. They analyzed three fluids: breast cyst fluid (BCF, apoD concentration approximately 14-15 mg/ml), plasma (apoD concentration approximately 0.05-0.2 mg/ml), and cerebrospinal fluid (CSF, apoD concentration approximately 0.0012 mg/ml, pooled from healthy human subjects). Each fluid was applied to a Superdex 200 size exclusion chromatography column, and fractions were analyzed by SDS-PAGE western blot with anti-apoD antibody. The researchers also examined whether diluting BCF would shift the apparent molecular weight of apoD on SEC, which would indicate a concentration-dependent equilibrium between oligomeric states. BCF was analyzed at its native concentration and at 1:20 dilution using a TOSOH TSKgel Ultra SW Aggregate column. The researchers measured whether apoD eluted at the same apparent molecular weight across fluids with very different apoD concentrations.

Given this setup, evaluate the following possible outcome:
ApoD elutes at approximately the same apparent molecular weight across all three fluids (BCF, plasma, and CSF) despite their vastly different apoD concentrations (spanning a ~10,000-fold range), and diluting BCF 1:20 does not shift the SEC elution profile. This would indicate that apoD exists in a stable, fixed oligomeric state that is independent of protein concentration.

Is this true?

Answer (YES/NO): NO